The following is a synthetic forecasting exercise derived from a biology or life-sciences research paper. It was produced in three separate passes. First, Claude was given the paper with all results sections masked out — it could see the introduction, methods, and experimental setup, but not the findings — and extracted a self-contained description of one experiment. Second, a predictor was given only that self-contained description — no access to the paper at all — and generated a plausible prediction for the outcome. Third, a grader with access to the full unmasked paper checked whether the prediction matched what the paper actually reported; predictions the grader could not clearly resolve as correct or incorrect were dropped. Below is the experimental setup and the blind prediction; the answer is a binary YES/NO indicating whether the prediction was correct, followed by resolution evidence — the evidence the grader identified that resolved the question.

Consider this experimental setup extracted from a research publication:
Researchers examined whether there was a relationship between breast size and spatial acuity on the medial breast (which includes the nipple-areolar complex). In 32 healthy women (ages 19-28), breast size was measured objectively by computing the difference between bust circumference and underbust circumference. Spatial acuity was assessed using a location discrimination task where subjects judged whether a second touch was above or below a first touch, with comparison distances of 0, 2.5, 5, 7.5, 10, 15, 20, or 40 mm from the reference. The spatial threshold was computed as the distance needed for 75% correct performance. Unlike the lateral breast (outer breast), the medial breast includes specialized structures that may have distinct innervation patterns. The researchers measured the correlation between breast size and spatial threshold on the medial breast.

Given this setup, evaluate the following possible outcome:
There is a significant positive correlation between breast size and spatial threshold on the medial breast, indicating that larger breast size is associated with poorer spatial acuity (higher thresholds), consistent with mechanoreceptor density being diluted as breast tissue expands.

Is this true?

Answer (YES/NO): NO